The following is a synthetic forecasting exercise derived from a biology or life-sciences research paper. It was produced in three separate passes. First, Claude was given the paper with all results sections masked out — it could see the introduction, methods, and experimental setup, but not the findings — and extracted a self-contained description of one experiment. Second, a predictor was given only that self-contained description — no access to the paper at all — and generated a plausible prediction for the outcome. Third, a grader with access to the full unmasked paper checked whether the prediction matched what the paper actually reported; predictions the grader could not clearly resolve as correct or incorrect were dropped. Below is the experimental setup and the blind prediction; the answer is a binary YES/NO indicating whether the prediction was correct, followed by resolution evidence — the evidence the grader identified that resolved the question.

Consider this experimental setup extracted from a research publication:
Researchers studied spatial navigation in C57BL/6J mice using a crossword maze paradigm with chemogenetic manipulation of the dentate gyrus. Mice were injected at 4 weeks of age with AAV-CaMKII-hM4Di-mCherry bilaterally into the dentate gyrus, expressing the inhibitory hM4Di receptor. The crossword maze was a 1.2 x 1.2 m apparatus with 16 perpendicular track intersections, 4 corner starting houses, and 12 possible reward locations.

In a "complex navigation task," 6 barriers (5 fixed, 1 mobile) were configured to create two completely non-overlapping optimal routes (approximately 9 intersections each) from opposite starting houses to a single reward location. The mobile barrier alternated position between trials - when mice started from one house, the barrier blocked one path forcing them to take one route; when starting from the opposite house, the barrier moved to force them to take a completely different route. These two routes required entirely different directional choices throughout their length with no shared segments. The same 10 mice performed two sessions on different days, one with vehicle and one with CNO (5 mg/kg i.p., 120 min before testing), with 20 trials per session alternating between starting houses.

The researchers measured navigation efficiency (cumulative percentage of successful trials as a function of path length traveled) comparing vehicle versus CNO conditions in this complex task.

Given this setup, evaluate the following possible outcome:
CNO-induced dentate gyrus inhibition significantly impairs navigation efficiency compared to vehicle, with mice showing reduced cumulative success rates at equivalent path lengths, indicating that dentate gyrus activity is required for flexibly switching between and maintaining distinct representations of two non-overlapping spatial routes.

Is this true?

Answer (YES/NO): YES